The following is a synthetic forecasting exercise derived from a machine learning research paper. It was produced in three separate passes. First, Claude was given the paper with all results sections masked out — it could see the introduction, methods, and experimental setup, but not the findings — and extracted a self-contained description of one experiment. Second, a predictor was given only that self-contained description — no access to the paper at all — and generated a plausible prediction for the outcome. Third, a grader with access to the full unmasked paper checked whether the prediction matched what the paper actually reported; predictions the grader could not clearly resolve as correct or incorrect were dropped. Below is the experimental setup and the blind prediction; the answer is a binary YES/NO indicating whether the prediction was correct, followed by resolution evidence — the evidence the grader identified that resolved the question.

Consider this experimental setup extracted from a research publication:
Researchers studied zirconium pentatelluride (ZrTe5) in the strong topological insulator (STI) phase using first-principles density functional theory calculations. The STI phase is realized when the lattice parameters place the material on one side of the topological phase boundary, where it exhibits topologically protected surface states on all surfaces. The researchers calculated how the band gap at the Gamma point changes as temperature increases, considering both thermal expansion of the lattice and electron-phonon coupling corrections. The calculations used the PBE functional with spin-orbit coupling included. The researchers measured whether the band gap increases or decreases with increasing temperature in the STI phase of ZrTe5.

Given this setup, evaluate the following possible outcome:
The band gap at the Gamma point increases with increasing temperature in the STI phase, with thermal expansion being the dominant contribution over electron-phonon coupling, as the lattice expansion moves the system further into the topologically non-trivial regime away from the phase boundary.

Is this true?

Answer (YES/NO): NO